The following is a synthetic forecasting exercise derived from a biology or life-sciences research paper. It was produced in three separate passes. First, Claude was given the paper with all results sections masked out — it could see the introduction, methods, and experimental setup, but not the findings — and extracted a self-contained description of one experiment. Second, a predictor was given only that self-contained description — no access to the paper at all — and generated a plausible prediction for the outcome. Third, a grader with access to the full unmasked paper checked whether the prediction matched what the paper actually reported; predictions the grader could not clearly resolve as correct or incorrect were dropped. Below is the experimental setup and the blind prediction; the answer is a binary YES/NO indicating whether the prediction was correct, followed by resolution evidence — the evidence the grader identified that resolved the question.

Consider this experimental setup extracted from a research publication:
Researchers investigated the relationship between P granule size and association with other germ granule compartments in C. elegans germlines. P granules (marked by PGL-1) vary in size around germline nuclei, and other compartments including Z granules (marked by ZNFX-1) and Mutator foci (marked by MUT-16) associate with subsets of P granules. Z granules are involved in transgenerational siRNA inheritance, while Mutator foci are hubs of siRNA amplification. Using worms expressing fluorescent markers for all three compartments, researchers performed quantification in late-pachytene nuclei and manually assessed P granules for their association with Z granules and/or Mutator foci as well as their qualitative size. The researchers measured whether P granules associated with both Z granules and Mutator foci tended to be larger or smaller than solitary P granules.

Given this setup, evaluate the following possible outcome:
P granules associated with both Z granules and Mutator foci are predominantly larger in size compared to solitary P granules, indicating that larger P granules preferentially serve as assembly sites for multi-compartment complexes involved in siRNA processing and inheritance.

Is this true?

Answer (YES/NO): YES